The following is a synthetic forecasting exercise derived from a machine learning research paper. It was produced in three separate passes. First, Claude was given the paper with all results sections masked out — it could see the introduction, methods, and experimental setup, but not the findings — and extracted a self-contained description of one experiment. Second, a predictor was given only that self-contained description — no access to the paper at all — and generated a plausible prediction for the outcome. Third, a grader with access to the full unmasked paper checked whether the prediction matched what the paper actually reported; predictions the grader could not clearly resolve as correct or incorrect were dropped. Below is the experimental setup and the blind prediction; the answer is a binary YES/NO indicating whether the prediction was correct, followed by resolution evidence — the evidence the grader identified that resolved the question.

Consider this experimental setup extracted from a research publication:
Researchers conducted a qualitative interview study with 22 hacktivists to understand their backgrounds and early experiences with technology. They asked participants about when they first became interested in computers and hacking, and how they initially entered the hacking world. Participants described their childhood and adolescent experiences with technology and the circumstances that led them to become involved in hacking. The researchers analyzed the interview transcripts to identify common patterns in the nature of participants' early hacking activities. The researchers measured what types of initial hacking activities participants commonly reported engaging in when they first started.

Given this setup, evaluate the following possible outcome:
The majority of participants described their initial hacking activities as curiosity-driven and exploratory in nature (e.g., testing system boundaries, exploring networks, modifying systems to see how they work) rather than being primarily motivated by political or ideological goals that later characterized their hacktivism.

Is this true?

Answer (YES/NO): YES